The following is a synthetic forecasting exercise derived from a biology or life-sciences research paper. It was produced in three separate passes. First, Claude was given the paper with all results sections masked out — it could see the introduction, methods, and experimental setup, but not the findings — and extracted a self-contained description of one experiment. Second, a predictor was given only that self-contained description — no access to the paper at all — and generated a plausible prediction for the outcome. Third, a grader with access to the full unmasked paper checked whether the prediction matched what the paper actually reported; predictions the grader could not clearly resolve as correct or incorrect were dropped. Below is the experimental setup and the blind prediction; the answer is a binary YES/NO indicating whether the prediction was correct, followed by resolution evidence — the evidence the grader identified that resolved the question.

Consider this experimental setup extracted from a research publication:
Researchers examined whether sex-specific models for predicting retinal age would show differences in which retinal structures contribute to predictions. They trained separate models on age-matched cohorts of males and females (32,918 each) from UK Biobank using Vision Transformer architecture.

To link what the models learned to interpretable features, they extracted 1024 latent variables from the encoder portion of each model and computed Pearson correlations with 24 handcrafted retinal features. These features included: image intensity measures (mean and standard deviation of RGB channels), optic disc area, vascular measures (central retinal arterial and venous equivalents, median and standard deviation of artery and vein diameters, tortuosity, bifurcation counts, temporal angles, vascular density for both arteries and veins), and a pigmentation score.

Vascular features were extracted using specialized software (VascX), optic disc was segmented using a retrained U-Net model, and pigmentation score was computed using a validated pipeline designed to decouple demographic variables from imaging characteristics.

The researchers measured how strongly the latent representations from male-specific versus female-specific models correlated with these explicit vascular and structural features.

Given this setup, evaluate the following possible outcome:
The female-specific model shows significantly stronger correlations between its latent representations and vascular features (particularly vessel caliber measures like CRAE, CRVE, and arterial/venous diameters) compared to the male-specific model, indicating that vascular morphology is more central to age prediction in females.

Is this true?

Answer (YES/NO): NO